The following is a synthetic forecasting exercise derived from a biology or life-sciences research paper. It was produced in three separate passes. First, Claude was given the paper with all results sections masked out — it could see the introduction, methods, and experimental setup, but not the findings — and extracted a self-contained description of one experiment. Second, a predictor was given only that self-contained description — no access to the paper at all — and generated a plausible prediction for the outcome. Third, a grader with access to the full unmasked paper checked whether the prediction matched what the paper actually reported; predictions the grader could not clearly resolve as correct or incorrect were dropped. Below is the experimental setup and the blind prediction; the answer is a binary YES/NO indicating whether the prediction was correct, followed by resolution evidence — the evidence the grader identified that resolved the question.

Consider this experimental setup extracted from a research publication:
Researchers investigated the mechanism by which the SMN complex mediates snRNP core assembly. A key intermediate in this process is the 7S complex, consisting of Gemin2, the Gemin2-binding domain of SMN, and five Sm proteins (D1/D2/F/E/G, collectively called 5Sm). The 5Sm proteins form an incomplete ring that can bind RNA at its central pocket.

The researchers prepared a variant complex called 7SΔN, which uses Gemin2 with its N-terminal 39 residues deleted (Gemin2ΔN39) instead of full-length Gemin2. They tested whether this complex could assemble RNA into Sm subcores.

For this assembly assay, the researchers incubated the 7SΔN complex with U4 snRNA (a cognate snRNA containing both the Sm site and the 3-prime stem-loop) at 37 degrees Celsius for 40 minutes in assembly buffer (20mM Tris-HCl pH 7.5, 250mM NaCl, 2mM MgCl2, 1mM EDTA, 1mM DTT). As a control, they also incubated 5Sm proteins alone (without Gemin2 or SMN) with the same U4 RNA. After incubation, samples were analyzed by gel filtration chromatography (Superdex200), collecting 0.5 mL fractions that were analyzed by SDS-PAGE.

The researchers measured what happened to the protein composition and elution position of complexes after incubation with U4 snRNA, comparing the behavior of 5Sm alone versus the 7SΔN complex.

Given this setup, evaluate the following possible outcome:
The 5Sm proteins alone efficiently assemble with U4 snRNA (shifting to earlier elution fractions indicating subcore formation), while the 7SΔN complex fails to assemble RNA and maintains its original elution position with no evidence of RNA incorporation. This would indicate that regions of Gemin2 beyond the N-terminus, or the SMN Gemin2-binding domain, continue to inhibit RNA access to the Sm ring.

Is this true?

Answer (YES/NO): NO